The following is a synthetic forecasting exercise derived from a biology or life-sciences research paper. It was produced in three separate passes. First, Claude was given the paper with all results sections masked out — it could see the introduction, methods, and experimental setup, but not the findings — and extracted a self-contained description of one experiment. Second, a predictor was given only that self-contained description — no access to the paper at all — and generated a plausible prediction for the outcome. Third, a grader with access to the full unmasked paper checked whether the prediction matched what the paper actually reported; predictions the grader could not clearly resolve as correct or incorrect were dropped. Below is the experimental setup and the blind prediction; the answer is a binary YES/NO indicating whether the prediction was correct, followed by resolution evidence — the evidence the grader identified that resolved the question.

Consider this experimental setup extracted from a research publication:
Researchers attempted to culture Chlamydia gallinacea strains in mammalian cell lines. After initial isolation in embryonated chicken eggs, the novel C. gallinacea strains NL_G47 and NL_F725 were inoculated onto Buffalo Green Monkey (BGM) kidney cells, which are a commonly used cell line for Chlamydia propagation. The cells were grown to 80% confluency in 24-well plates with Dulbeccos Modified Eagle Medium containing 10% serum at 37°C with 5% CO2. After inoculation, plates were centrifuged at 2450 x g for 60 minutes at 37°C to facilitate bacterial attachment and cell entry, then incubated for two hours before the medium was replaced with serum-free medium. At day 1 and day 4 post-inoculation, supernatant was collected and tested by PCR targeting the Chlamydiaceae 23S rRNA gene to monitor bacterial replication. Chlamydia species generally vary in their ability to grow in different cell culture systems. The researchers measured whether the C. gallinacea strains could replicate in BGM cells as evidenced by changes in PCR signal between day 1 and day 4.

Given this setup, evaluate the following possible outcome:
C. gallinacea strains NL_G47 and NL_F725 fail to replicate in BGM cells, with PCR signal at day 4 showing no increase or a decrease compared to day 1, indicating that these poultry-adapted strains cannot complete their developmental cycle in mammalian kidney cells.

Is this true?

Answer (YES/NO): NO